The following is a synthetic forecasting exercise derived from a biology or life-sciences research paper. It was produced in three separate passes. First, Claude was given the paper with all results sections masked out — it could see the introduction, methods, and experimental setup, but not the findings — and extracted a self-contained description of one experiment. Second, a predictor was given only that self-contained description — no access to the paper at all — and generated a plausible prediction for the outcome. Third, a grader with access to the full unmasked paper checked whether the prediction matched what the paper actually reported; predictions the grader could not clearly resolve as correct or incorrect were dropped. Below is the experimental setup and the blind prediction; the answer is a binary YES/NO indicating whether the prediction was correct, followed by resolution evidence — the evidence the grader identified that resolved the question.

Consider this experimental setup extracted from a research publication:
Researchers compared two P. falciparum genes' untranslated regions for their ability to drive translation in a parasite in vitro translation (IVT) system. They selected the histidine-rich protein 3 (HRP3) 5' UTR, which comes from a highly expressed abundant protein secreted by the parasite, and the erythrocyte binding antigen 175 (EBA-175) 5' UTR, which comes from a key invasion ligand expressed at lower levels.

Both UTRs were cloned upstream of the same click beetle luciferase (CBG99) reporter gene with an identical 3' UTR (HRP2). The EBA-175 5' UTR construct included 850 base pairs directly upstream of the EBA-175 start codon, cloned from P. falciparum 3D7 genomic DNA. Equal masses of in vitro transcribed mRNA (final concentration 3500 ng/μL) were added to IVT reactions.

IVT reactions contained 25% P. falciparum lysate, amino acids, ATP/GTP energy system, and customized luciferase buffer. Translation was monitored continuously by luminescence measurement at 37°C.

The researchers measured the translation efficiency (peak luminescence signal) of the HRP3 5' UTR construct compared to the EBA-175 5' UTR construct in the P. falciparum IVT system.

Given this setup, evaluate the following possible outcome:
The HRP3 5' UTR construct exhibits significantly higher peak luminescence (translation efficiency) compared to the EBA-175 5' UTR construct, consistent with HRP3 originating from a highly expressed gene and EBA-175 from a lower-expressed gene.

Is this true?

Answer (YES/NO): YES